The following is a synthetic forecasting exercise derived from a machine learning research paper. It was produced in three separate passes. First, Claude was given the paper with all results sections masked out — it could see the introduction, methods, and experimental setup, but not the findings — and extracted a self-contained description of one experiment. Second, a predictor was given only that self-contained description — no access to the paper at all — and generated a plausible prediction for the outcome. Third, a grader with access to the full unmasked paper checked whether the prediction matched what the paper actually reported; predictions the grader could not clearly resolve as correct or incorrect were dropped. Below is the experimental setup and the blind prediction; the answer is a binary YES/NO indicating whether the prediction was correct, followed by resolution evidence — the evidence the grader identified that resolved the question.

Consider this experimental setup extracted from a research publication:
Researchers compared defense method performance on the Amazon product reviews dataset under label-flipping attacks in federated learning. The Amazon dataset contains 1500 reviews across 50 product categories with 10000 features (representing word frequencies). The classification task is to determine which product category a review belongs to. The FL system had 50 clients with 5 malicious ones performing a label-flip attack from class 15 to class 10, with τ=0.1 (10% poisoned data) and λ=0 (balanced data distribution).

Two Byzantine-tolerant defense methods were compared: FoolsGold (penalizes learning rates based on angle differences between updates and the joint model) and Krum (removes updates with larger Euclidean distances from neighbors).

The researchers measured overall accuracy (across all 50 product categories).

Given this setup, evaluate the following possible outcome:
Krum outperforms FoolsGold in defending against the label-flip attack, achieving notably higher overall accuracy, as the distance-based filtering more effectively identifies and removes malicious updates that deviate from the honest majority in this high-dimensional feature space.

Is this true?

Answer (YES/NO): NO